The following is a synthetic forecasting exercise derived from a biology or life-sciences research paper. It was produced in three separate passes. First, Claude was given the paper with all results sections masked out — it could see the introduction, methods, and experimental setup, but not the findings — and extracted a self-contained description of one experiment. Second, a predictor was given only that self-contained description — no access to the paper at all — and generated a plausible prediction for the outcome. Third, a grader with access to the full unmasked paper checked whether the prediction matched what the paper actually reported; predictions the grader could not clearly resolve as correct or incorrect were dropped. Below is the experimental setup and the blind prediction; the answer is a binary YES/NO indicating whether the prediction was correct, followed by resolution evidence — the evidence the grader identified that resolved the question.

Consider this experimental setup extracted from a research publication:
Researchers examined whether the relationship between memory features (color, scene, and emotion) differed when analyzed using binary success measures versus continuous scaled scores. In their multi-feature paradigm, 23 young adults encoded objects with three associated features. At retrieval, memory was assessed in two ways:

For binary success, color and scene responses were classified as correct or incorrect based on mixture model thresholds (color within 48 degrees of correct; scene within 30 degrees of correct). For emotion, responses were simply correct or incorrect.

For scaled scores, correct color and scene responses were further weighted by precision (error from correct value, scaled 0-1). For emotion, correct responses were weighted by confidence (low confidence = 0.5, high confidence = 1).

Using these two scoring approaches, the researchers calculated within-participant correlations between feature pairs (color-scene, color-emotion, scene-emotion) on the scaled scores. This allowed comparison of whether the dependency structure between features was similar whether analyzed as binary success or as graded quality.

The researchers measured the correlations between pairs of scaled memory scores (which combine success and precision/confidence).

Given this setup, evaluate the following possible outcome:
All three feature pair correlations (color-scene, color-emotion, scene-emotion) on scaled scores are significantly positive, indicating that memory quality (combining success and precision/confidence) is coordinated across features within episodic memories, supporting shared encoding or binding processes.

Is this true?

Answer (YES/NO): YES